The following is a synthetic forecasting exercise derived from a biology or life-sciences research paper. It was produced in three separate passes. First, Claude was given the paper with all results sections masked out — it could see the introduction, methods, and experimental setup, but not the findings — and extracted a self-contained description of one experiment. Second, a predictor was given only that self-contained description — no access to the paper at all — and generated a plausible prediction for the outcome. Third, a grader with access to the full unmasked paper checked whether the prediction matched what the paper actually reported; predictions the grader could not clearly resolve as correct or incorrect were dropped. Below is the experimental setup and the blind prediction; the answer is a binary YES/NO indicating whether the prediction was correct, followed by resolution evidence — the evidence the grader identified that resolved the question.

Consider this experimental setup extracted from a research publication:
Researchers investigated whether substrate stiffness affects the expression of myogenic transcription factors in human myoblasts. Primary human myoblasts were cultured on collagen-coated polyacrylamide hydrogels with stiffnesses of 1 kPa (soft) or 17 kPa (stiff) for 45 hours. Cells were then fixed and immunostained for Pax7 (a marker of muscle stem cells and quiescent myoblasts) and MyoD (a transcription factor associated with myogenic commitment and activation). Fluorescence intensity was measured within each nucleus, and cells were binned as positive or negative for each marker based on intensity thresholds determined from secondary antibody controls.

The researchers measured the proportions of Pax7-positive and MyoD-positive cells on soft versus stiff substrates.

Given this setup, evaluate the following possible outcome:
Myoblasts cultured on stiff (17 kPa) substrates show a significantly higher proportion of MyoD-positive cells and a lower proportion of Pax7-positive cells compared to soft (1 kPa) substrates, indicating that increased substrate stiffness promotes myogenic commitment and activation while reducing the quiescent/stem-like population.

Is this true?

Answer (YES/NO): NO